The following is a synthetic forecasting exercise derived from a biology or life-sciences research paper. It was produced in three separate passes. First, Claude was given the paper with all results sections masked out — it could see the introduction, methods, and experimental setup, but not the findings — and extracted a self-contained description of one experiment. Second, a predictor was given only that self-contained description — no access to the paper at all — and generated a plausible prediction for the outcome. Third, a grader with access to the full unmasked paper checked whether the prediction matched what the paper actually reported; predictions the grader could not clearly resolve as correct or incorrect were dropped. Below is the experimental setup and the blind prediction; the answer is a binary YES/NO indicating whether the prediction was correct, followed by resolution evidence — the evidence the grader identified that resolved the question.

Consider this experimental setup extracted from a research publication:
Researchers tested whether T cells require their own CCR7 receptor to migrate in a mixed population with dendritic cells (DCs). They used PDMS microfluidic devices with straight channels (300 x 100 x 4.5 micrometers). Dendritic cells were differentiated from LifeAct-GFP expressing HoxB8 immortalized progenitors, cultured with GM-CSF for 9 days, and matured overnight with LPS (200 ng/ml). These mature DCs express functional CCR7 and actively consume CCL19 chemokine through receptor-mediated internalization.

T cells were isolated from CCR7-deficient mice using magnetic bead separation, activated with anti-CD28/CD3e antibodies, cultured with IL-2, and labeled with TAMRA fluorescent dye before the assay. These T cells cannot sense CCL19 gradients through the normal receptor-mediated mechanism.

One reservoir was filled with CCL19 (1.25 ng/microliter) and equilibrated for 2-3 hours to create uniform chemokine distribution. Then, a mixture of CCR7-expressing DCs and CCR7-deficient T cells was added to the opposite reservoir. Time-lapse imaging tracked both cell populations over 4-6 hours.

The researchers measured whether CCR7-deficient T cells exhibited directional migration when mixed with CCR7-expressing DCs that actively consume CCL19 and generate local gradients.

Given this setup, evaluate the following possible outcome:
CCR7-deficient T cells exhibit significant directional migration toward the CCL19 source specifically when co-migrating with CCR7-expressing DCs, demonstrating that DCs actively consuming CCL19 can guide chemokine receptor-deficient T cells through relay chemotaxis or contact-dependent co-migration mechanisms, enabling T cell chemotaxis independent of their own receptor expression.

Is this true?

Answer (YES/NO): NO